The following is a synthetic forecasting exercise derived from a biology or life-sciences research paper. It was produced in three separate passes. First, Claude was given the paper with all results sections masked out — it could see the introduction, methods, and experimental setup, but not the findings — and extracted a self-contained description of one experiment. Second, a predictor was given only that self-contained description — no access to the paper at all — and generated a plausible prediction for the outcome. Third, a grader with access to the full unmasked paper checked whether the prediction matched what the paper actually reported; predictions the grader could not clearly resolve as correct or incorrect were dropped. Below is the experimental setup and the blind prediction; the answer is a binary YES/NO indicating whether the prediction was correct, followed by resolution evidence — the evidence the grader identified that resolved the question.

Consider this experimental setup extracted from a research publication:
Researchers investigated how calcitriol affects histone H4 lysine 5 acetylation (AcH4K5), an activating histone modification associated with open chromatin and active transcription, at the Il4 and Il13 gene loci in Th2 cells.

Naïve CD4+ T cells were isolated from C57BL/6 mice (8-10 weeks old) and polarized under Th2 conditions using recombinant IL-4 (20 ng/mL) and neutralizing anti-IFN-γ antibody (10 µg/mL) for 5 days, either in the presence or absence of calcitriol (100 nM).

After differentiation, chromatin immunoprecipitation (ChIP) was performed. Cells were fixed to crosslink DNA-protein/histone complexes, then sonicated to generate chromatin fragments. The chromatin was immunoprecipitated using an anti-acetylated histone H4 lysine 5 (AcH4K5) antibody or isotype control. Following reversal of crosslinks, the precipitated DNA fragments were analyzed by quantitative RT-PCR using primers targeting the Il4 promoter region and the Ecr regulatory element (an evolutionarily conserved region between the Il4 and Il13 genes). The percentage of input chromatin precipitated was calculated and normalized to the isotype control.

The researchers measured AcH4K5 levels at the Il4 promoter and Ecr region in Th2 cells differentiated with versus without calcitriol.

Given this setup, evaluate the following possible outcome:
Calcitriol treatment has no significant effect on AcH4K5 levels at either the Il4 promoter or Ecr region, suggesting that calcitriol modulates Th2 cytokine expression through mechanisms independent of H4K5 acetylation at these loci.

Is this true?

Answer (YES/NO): NO